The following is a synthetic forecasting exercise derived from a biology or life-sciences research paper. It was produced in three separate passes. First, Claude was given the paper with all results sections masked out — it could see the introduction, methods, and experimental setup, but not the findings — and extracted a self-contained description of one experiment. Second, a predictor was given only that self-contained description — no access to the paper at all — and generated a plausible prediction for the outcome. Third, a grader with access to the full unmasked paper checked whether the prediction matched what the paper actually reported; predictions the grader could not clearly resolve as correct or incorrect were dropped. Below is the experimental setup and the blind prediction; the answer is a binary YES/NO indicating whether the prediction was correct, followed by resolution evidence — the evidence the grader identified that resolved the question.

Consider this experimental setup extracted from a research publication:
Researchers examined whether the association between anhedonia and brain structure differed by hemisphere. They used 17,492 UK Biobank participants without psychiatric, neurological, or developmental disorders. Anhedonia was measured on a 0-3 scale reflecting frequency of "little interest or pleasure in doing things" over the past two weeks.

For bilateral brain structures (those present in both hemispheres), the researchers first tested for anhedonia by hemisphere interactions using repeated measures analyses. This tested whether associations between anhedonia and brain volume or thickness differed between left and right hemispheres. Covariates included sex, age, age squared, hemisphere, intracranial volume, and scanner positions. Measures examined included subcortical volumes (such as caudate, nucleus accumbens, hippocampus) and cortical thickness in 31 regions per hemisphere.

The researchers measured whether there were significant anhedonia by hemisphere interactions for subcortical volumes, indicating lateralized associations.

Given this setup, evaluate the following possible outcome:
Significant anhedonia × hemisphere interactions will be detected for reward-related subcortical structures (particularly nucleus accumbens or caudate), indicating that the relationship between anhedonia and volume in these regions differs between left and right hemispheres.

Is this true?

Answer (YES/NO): NO